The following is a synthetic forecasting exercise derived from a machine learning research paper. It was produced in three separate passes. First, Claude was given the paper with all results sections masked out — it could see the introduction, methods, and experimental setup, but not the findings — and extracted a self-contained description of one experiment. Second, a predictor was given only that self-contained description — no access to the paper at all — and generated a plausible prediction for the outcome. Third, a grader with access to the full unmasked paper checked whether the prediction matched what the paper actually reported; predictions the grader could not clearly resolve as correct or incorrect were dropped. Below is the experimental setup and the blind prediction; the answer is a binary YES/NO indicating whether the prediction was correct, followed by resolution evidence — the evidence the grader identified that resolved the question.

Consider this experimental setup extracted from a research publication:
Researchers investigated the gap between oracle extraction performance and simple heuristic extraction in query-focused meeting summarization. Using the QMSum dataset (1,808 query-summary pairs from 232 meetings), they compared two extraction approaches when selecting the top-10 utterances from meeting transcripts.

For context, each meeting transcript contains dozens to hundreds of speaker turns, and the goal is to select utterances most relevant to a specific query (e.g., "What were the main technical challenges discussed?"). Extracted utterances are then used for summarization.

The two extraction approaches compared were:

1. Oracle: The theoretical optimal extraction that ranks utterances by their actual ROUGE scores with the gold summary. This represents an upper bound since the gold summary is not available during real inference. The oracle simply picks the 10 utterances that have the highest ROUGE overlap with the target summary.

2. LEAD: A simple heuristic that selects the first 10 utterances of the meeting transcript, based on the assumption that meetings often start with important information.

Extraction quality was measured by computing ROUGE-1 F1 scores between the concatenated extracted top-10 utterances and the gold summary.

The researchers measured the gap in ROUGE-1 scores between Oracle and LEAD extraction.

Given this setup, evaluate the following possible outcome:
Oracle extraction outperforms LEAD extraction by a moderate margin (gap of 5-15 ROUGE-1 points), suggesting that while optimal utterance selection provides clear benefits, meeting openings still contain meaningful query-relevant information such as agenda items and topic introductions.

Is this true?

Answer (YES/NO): YES